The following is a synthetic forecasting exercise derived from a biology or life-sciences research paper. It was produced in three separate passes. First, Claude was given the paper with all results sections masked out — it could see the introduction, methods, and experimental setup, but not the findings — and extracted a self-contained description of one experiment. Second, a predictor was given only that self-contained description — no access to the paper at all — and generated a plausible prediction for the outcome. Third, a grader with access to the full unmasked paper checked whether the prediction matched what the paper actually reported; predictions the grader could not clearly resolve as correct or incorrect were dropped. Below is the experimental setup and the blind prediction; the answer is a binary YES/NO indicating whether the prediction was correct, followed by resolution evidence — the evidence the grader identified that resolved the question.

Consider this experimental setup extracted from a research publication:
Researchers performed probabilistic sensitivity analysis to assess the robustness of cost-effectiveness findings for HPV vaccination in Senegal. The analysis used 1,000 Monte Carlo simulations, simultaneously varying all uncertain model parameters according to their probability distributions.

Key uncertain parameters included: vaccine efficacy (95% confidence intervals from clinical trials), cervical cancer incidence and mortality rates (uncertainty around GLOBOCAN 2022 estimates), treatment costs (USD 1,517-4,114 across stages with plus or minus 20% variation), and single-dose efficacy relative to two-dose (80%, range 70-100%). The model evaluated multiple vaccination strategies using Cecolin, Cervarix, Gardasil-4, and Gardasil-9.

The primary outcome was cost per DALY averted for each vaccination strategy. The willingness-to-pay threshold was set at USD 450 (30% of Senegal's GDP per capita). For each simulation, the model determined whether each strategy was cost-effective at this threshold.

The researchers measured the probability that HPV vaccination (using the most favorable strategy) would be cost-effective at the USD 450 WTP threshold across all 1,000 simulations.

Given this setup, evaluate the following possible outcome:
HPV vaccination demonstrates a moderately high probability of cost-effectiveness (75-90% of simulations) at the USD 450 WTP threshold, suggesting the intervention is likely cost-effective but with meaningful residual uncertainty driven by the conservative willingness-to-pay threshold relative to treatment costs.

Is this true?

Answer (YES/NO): NO